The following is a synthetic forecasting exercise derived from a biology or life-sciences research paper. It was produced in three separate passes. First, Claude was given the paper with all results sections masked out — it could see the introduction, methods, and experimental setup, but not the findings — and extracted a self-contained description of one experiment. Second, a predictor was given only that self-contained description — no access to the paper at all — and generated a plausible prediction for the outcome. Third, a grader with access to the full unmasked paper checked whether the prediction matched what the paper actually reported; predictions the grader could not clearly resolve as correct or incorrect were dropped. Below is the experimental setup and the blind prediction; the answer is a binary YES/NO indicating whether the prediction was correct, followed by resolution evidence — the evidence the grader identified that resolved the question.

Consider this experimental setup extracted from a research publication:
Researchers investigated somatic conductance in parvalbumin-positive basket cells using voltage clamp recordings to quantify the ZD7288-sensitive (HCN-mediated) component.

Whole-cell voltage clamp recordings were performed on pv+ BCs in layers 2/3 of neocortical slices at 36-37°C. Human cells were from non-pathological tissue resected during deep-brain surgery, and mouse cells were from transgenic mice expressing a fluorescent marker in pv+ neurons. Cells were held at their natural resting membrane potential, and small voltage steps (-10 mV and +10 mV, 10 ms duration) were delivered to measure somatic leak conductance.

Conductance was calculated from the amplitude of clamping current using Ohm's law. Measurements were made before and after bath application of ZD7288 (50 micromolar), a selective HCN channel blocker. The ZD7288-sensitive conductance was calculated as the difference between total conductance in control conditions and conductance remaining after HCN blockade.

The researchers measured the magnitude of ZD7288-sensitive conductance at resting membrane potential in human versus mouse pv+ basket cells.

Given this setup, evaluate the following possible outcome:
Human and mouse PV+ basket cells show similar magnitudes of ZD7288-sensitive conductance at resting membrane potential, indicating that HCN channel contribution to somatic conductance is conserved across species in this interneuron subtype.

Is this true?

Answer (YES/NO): NO